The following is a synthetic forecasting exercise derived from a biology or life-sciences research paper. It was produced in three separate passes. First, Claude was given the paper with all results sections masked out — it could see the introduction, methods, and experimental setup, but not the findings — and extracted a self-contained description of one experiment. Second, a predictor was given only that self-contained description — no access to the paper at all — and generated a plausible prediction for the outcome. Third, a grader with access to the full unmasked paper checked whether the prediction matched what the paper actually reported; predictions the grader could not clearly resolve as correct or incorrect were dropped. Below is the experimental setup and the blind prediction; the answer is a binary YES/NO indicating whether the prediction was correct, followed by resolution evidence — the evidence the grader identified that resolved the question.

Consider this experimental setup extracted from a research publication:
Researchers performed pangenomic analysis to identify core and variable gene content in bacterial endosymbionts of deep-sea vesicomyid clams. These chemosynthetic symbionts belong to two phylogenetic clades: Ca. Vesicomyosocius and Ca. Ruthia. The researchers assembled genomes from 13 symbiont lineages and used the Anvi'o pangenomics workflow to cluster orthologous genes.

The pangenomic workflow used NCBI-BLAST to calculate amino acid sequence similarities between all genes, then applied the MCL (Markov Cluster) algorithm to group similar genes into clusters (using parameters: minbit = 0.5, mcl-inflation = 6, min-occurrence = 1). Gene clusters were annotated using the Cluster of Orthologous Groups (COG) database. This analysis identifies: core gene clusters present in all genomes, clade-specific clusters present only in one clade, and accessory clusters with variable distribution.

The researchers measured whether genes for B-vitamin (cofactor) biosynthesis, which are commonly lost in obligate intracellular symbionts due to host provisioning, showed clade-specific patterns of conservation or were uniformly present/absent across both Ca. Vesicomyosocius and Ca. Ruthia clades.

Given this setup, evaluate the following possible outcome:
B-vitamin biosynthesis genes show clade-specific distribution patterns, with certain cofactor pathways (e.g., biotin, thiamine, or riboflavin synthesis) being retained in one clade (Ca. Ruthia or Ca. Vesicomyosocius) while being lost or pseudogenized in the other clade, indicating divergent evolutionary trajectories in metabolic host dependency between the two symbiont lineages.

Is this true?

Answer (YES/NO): NO